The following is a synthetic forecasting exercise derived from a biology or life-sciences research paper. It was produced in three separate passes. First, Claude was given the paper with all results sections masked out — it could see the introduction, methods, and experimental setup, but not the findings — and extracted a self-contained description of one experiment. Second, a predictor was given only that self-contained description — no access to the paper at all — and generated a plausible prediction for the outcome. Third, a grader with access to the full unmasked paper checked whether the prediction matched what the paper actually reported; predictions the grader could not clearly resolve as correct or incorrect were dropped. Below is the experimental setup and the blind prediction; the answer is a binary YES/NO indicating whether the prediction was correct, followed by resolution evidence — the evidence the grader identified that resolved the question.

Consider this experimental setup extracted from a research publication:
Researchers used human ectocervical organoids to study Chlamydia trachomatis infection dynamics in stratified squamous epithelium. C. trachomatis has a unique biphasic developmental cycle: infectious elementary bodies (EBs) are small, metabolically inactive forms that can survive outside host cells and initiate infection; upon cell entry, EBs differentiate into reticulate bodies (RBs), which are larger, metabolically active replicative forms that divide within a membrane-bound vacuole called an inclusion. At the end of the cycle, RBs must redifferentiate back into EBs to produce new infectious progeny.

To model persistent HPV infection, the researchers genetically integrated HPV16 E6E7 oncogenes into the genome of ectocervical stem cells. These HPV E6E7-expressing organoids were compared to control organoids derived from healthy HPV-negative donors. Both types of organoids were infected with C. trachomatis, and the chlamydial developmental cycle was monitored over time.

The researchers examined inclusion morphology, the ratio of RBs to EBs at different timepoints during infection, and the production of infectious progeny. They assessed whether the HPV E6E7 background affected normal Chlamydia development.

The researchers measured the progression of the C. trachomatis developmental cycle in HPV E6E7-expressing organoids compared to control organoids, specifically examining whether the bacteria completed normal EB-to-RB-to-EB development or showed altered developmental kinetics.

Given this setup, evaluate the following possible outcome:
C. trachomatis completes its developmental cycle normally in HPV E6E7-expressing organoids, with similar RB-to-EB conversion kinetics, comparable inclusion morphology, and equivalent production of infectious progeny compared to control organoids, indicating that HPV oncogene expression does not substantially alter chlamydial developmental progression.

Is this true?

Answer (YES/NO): NO